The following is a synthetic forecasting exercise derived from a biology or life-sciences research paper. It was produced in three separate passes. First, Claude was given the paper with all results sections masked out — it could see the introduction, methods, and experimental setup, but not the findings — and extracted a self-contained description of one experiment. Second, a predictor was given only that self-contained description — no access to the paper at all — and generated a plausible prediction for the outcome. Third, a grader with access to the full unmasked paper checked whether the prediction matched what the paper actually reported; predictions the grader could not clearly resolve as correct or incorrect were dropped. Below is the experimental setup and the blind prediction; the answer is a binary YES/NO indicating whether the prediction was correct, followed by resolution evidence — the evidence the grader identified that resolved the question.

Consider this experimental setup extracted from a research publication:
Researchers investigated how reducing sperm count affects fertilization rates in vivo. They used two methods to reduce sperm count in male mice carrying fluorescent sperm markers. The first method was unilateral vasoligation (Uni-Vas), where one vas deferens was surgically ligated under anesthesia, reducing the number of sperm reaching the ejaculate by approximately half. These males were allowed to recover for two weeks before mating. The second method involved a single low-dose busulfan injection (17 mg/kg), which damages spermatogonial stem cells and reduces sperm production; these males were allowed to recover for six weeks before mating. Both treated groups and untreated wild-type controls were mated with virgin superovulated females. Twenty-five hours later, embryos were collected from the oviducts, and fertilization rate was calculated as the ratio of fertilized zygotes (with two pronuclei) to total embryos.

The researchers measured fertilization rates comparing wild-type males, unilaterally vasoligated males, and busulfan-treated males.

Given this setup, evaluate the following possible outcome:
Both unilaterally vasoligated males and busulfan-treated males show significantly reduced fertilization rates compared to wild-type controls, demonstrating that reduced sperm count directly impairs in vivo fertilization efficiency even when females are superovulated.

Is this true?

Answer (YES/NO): YES